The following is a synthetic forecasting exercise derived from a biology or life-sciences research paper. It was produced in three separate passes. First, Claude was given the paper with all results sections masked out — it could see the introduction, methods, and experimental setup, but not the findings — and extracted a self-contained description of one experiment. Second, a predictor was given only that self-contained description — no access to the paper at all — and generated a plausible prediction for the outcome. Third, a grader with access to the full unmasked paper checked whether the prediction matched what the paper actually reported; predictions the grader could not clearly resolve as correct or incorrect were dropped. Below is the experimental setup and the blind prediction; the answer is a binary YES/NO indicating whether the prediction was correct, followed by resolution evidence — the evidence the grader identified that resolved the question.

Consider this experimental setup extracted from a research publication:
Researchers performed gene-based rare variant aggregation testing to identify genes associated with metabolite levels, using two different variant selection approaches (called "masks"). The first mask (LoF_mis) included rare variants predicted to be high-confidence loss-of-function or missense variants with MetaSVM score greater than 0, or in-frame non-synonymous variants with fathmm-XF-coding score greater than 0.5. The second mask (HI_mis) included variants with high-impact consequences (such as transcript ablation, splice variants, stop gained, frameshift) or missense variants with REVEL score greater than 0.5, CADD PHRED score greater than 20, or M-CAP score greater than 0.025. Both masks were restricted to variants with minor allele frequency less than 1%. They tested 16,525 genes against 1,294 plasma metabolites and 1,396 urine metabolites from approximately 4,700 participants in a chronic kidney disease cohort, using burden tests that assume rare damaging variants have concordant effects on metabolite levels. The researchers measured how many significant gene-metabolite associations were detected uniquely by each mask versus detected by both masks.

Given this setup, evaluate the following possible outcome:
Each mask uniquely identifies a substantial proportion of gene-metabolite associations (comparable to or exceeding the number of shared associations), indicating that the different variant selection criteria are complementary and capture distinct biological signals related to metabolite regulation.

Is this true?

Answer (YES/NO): NO